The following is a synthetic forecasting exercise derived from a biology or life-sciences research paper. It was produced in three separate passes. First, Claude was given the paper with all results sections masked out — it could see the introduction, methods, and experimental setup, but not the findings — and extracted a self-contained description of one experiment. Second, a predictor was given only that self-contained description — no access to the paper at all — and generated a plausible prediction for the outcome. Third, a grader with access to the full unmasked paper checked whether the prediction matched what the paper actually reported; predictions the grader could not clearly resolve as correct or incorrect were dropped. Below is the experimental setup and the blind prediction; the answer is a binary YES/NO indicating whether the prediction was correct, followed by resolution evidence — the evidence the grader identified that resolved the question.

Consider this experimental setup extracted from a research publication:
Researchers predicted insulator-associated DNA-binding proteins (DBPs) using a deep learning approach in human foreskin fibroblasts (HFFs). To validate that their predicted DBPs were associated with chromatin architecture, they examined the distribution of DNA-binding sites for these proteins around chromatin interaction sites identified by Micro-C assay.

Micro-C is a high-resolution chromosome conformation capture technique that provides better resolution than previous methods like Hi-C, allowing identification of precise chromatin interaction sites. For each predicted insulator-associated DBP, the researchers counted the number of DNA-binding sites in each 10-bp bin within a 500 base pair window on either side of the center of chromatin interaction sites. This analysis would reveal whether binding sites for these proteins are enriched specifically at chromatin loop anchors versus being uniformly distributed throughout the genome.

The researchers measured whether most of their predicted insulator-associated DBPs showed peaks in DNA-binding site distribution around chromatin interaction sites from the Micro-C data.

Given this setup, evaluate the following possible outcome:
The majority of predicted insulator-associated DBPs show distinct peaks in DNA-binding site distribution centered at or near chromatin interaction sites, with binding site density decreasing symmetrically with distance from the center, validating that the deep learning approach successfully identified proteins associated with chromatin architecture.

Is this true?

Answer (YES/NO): YES